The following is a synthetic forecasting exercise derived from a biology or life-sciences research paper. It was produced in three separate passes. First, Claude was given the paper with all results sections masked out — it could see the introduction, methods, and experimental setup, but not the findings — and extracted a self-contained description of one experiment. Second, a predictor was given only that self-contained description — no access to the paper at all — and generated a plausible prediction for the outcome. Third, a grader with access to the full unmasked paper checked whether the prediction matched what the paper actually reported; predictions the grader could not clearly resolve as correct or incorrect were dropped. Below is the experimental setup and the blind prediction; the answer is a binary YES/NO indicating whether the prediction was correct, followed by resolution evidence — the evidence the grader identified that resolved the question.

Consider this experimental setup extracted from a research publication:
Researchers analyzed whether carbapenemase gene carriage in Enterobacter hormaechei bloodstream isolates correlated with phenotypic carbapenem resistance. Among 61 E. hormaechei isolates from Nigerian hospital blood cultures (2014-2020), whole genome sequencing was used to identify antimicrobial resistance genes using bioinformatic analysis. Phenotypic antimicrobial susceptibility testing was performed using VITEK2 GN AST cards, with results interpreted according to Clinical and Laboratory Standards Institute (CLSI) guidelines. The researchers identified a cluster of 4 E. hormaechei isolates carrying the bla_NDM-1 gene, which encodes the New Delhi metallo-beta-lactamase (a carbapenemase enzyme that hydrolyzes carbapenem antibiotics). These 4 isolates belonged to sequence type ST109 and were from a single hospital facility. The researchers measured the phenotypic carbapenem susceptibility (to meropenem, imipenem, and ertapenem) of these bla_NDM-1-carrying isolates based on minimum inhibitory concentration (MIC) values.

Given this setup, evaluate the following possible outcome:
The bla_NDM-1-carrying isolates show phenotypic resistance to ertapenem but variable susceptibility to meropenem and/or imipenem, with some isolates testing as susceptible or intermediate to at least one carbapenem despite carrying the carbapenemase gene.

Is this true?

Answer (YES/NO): NO